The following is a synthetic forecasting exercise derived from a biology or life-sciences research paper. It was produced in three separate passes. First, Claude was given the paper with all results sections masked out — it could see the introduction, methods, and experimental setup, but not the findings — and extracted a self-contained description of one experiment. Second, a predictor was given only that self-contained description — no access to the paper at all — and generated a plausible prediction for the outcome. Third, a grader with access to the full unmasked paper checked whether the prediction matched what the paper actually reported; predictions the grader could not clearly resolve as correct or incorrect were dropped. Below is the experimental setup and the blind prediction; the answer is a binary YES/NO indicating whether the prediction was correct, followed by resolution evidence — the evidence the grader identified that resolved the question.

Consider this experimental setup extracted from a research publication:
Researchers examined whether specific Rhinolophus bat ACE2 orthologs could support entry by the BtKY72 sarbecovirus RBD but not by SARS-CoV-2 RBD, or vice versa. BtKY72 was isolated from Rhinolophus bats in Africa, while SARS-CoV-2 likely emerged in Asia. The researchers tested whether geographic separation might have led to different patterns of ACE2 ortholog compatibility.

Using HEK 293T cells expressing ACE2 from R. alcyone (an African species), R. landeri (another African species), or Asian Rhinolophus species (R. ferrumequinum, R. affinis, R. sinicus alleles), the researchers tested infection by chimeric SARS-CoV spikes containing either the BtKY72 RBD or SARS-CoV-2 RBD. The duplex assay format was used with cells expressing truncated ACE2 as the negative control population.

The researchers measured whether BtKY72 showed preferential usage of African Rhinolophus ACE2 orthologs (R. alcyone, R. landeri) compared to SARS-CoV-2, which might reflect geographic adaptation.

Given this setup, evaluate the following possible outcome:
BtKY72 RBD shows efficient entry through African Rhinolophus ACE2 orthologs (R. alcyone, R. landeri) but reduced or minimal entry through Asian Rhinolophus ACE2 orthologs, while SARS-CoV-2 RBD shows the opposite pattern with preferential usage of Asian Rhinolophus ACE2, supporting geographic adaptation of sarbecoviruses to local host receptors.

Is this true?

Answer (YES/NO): NO